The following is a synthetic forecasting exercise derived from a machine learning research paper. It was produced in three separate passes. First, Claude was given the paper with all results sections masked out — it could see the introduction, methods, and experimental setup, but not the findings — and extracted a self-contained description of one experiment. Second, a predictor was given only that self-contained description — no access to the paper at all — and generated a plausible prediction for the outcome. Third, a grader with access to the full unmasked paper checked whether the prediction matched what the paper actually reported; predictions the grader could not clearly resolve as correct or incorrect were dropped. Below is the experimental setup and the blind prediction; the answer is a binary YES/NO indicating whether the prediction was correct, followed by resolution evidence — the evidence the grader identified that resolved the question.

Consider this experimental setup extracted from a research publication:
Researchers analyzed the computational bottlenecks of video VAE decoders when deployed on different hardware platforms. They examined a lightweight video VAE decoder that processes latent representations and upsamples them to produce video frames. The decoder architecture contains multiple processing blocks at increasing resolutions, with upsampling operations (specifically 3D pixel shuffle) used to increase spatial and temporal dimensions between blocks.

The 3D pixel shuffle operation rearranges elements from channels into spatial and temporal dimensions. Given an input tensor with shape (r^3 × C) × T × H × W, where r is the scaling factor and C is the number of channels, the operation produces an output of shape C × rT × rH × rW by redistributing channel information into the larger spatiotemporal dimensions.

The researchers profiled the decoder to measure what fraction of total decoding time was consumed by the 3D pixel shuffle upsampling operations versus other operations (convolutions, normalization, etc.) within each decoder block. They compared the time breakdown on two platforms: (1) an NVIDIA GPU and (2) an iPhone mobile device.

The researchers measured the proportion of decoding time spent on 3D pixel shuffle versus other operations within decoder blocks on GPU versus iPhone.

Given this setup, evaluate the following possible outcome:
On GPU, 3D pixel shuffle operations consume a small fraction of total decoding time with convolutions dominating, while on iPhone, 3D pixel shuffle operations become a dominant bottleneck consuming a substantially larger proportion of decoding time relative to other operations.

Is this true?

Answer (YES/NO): YES